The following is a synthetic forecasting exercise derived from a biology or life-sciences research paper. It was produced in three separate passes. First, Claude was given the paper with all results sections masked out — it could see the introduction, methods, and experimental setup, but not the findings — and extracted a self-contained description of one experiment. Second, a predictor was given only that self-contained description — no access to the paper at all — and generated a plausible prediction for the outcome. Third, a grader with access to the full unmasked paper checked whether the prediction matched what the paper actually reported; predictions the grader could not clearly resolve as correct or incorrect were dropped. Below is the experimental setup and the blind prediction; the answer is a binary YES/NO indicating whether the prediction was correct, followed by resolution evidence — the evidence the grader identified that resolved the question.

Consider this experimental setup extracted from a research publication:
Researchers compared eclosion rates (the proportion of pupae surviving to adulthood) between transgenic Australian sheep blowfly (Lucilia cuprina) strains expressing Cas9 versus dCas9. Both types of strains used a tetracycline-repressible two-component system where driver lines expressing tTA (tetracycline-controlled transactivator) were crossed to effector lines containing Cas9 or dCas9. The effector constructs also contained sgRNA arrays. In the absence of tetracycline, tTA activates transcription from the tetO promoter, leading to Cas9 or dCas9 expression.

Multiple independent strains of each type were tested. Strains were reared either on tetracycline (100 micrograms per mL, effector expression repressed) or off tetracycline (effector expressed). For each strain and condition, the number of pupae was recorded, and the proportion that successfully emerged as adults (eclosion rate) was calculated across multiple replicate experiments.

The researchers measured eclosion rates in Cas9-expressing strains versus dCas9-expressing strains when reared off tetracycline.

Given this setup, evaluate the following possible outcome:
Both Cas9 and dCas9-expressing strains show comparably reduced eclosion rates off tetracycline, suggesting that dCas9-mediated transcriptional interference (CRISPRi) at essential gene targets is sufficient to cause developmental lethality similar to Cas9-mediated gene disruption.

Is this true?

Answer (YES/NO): NO